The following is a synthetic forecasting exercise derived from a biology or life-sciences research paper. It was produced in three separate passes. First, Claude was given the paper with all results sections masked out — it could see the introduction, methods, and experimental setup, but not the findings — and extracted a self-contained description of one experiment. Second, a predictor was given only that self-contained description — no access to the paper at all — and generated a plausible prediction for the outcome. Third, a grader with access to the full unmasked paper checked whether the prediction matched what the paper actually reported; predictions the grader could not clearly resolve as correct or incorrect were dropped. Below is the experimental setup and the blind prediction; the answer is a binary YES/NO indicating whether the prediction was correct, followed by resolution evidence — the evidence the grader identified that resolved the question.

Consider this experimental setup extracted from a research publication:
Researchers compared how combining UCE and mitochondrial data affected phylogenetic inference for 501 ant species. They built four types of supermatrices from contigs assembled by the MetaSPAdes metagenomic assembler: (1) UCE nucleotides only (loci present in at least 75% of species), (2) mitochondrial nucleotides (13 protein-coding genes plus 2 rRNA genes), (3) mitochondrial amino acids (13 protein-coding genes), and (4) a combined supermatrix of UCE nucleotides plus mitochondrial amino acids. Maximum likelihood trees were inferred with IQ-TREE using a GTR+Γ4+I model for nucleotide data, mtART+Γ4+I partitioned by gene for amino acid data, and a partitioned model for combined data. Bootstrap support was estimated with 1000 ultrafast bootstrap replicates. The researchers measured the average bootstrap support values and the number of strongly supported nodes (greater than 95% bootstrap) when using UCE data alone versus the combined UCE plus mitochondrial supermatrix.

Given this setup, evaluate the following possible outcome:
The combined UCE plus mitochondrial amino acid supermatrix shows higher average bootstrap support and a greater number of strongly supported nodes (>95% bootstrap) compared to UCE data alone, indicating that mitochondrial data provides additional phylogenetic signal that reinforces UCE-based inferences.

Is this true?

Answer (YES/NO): YES